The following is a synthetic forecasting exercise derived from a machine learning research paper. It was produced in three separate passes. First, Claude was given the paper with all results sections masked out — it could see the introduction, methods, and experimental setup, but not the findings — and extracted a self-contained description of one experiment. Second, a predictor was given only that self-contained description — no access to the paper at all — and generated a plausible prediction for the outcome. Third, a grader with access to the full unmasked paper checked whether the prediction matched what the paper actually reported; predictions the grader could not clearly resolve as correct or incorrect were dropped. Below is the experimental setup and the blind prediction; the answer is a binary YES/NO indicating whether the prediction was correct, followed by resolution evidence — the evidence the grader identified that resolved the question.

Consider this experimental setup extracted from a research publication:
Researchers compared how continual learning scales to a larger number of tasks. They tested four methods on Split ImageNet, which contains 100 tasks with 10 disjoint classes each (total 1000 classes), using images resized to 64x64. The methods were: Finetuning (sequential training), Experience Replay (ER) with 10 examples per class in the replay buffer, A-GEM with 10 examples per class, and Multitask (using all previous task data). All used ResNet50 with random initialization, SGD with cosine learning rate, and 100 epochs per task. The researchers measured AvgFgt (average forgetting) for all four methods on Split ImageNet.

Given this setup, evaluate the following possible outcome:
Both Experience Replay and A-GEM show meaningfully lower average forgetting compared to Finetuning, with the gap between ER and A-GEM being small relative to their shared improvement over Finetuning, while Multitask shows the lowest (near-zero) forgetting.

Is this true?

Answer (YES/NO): NO